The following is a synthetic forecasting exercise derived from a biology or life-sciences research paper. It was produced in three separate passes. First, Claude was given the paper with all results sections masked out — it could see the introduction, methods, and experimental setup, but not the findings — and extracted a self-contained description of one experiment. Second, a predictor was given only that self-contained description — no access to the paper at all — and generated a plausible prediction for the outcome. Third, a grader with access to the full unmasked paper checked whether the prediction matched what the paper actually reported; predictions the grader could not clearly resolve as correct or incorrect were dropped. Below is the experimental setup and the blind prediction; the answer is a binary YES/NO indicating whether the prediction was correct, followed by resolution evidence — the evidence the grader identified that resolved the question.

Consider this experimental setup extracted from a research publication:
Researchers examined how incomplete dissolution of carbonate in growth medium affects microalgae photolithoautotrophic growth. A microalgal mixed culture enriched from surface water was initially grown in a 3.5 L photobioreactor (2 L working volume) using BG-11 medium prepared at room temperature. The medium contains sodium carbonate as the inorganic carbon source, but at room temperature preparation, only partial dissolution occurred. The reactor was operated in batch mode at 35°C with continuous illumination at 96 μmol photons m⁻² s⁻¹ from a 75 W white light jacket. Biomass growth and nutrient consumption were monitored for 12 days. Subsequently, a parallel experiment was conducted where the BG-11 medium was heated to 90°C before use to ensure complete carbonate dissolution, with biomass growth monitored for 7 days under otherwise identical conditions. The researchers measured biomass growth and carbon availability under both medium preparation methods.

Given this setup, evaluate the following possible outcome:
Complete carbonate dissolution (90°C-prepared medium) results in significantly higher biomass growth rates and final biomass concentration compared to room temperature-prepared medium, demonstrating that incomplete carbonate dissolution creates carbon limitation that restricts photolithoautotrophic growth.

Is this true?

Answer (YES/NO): NO